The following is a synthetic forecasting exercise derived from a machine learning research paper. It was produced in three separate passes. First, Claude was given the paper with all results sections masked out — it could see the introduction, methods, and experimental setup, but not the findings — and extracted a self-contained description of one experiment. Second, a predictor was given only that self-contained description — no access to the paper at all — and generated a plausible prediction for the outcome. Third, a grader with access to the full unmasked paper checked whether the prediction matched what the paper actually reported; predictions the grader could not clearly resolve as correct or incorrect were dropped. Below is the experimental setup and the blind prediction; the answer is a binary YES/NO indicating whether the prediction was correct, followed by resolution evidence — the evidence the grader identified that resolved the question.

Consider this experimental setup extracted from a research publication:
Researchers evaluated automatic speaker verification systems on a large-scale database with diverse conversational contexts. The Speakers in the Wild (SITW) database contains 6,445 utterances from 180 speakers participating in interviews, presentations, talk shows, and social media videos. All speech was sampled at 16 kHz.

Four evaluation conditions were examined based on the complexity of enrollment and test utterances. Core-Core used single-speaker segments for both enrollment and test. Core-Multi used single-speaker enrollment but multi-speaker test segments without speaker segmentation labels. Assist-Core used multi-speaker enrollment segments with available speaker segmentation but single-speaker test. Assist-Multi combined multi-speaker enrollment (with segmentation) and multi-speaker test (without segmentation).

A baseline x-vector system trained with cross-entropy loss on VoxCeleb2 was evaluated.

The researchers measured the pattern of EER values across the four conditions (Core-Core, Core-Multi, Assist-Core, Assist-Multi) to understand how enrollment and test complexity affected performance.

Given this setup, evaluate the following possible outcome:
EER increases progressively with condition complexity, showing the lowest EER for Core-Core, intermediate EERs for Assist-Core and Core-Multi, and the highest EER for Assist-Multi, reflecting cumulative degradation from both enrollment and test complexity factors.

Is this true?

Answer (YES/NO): YES